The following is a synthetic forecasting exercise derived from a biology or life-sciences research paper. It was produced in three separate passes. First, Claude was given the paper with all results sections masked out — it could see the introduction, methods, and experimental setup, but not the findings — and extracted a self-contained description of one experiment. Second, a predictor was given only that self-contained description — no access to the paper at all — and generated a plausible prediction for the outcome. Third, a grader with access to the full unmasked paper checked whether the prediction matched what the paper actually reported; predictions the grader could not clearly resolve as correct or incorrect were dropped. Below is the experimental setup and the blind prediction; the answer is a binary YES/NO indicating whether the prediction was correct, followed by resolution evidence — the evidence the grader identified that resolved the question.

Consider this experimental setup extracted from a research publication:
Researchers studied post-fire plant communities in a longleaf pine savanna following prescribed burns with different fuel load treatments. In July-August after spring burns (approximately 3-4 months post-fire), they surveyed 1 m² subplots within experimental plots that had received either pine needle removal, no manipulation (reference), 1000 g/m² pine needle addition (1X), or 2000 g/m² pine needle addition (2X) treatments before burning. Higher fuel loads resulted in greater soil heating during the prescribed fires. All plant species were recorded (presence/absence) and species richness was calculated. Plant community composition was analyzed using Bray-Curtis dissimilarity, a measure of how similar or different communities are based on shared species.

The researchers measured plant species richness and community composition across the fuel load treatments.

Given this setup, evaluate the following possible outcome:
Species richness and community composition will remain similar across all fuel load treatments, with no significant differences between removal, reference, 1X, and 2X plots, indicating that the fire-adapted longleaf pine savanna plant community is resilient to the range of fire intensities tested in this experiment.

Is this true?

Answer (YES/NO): NO